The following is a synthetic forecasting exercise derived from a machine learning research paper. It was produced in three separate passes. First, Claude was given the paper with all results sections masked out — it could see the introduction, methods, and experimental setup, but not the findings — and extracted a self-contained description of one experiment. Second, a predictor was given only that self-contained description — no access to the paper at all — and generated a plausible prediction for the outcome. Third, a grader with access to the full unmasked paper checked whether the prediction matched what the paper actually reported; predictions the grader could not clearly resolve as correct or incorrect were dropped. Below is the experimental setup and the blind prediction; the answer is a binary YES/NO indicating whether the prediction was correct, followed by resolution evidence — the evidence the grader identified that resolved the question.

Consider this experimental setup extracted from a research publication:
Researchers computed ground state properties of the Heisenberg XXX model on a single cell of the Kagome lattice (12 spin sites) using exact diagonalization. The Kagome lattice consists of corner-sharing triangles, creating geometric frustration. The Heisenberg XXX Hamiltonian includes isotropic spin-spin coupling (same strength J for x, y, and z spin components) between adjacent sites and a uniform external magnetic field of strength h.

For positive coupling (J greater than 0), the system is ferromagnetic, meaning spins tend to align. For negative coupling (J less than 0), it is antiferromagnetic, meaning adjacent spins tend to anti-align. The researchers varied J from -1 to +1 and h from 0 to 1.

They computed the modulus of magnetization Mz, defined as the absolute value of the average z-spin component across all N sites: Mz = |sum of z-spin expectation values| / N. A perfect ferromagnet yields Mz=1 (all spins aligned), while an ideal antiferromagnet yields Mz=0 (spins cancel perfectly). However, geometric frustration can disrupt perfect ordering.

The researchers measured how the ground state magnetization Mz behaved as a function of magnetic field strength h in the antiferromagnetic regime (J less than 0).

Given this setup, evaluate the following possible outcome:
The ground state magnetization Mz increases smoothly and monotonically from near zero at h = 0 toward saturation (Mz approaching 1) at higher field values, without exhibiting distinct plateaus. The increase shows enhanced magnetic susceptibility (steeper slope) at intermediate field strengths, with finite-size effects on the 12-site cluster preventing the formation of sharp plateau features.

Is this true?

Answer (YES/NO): NO